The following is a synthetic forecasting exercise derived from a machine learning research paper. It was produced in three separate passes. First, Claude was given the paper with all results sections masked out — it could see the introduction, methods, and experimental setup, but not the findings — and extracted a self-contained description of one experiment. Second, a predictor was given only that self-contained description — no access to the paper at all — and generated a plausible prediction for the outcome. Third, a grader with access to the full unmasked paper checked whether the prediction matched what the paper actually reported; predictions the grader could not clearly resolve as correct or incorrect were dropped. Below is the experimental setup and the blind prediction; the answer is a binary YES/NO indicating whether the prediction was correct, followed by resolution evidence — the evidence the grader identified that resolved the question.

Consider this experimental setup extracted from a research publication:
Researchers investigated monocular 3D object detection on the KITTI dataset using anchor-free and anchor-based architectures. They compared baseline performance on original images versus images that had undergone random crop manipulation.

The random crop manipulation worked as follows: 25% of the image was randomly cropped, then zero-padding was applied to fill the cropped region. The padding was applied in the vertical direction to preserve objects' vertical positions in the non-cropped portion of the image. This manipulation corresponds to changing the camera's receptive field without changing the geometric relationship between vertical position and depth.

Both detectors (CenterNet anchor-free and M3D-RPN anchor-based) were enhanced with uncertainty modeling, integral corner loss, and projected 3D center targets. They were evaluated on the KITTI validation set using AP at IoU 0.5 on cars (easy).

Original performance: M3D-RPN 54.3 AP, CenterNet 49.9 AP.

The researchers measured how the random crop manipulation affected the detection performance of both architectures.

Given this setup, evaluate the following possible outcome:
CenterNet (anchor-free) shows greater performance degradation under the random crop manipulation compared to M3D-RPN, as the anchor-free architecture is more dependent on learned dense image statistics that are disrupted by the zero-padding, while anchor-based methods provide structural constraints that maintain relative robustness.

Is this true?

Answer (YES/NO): NO